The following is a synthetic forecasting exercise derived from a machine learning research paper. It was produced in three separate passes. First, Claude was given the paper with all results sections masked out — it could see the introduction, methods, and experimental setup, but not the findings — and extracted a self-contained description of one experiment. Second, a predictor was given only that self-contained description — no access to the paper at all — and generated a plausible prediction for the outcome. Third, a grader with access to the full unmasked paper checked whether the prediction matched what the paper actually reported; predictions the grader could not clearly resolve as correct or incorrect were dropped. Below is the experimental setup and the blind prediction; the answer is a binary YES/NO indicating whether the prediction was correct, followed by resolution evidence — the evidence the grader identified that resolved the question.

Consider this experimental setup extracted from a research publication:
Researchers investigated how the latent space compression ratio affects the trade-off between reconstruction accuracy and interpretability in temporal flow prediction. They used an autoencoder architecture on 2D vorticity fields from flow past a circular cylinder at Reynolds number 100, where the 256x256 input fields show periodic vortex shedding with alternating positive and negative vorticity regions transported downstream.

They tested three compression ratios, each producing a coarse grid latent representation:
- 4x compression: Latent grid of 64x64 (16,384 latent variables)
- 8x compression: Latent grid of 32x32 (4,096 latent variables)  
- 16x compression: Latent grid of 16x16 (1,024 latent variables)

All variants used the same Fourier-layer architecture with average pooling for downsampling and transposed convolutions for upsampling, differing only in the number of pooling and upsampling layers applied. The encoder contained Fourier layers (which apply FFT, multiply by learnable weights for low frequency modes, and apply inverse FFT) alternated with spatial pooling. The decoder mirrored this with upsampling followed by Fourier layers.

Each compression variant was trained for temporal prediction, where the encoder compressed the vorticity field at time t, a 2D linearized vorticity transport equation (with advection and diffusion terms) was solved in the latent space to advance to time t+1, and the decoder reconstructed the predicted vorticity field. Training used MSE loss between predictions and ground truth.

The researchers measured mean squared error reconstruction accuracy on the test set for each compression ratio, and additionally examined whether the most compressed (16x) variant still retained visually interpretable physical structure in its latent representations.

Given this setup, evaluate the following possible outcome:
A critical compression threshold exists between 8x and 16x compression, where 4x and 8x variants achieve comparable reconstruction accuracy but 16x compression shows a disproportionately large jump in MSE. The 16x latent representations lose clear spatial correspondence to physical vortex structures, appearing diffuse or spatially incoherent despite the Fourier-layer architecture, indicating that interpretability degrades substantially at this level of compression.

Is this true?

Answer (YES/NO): NO